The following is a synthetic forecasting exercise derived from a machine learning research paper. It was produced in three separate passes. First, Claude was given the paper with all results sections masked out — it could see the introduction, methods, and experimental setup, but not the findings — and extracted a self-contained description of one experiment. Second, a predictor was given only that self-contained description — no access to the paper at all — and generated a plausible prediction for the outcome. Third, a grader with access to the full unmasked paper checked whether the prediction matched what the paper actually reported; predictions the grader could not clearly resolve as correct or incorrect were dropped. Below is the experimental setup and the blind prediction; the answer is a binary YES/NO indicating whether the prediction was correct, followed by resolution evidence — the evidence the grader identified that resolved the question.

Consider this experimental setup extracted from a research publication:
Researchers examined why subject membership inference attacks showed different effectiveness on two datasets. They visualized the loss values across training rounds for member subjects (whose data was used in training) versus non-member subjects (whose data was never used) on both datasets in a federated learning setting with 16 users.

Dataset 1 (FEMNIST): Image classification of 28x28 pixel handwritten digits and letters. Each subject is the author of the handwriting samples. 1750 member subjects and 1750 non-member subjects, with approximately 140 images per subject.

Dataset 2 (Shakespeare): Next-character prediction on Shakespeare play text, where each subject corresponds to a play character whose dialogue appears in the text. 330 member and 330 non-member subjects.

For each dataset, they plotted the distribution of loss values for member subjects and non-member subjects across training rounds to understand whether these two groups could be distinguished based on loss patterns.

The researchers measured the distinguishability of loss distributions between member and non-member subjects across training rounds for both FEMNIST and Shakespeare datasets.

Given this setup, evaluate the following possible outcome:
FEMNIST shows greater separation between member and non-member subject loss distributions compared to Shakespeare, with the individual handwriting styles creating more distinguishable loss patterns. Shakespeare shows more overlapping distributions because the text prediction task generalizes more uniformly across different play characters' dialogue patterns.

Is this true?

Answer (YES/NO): YES